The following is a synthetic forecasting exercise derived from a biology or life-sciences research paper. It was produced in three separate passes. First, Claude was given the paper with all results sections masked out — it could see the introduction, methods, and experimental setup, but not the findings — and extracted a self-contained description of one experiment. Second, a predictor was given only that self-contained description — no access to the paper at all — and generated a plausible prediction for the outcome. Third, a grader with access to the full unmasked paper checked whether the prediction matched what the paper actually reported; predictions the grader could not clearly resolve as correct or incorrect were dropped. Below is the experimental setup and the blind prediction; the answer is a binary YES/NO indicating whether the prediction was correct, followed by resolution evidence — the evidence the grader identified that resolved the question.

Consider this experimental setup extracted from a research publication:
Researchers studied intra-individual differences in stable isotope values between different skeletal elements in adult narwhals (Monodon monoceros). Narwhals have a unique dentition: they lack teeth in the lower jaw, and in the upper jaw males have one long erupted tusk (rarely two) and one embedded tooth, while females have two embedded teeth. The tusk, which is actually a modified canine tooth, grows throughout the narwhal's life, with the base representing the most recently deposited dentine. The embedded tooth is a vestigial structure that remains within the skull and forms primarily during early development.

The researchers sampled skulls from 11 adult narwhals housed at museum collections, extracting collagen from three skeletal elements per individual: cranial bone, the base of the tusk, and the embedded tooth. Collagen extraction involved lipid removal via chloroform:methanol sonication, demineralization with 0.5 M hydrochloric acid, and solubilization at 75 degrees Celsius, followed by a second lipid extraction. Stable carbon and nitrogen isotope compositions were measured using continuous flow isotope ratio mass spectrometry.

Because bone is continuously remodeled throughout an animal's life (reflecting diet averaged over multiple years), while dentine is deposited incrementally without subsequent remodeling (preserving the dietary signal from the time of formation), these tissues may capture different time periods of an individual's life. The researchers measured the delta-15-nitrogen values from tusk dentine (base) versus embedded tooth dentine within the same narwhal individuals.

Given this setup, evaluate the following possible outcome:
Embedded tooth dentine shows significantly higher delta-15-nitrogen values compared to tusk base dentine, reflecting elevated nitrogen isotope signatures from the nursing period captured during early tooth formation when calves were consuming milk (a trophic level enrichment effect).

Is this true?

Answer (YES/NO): YES